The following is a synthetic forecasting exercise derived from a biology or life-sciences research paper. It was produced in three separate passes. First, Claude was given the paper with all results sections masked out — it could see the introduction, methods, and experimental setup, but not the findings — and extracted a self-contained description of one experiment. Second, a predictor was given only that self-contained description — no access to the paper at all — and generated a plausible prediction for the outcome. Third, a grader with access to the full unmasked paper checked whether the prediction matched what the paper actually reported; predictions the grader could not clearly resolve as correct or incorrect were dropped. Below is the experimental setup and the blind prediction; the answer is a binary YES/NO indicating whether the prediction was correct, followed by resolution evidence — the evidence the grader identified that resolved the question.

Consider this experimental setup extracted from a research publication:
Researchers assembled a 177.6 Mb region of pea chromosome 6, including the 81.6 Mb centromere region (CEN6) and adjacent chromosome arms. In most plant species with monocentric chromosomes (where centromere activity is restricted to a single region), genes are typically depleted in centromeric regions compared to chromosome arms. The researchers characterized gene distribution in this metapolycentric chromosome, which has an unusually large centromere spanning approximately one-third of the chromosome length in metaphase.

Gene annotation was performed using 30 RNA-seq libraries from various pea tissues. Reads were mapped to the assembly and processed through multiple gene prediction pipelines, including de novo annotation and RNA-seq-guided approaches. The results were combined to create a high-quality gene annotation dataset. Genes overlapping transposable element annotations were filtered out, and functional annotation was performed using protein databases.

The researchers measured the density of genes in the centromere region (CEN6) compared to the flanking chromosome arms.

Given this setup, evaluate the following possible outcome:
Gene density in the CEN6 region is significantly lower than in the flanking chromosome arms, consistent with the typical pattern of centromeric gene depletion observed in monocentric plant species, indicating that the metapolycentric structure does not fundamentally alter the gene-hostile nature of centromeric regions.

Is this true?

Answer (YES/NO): NO